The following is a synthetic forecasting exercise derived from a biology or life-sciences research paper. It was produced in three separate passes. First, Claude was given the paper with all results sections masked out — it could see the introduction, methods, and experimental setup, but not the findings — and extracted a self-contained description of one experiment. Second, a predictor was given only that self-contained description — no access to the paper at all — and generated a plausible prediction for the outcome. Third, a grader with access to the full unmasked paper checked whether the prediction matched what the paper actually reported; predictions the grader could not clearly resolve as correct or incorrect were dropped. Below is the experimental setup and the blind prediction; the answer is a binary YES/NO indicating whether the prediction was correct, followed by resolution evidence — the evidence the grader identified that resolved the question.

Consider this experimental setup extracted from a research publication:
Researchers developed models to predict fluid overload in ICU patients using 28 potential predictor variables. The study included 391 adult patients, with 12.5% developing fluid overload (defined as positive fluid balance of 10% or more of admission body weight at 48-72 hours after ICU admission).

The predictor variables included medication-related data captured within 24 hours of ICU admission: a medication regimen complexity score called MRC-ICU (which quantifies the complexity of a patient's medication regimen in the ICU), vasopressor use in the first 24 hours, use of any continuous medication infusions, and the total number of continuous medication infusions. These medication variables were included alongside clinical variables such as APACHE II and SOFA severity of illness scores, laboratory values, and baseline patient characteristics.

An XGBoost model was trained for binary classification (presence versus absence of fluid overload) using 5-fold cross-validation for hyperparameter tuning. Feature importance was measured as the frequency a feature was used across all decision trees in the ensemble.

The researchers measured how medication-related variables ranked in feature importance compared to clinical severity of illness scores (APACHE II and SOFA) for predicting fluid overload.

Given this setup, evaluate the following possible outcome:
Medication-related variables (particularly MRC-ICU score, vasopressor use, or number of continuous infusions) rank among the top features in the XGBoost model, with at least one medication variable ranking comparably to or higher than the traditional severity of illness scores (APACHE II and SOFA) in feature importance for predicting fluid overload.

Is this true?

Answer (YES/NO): YES